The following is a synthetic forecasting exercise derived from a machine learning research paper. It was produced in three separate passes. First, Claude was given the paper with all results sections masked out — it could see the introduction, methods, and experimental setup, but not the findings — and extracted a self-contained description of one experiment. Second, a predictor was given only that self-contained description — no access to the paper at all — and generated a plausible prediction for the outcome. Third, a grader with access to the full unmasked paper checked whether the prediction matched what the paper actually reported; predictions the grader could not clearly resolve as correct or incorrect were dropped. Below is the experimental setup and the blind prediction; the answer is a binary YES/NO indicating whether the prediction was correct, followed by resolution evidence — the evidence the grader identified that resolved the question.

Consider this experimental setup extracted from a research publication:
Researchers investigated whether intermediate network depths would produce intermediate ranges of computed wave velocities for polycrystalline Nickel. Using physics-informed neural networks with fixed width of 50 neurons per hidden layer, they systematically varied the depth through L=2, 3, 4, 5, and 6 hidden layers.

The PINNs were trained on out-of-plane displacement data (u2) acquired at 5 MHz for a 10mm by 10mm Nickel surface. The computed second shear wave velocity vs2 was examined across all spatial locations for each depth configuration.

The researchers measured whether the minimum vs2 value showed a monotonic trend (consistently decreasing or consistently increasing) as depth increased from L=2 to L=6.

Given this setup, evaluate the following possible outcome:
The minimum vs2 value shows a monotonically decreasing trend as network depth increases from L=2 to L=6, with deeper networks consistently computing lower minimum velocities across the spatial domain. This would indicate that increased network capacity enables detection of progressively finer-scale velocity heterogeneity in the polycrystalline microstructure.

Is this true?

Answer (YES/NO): NO